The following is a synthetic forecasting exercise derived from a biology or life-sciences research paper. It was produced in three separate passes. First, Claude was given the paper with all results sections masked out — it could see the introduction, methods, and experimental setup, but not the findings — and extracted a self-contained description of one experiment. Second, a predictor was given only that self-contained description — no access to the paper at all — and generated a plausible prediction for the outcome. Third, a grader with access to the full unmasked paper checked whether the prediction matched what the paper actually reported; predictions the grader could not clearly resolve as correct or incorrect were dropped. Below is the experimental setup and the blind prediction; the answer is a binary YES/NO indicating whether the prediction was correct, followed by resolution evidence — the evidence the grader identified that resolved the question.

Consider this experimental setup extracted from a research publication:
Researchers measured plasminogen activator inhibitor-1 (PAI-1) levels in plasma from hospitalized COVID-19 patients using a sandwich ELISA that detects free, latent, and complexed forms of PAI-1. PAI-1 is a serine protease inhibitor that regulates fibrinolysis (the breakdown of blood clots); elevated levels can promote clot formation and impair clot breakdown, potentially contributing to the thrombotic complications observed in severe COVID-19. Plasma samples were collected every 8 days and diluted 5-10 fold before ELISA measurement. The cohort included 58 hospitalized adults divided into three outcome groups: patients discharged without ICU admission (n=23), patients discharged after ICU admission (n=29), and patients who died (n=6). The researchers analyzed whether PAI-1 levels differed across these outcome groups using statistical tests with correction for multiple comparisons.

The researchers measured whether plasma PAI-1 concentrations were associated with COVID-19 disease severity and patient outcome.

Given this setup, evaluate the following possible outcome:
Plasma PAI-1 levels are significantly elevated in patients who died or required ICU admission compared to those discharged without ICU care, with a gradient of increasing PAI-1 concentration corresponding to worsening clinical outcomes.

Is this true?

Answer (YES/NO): NO